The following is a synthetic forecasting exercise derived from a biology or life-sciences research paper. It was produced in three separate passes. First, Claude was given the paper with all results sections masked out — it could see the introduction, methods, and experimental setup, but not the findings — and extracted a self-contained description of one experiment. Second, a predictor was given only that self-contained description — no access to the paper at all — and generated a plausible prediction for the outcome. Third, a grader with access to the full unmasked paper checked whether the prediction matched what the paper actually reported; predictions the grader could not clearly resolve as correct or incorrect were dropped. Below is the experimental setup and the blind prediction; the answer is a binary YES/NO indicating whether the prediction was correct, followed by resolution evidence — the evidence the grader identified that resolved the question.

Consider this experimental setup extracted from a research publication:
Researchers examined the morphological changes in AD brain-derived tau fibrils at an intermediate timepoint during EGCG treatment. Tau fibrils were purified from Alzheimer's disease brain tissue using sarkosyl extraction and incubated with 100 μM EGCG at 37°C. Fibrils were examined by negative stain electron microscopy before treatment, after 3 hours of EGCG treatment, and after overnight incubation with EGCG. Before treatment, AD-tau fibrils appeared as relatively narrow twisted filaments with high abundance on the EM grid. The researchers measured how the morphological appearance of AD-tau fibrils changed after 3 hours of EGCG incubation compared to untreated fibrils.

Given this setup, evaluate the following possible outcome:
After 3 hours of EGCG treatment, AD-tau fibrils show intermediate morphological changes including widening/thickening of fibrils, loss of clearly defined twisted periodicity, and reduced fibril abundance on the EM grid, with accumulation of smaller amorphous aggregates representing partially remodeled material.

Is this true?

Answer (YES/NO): NO